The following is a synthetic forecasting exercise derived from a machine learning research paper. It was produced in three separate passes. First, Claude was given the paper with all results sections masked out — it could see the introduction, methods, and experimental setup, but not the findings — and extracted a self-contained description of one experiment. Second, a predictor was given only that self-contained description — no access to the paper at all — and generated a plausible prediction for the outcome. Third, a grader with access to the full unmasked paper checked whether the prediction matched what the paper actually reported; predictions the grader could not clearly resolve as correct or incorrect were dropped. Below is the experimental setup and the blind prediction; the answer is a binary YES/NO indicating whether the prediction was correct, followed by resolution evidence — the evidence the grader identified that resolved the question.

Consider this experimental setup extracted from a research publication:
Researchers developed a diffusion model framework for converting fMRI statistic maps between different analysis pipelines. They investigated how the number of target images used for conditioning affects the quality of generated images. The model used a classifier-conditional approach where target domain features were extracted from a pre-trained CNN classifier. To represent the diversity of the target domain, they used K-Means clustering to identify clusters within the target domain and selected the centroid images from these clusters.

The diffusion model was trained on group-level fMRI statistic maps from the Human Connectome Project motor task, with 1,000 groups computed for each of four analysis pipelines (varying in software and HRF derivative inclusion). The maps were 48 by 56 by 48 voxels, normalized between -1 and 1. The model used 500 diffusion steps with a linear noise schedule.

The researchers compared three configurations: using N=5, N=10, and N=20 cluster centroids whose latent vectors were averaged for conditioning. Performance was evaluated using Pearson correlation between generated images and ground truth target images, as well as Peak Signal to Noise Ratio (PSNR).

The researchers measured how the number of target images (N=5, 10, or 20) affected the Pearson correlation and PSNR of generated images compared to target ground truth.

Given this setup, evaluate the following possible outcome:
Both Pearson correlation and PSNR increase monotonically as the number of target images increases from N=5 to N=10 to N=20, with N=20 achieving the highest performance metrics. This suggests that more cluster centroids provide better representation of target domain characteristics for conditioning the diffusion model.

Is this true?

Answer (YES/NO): NO